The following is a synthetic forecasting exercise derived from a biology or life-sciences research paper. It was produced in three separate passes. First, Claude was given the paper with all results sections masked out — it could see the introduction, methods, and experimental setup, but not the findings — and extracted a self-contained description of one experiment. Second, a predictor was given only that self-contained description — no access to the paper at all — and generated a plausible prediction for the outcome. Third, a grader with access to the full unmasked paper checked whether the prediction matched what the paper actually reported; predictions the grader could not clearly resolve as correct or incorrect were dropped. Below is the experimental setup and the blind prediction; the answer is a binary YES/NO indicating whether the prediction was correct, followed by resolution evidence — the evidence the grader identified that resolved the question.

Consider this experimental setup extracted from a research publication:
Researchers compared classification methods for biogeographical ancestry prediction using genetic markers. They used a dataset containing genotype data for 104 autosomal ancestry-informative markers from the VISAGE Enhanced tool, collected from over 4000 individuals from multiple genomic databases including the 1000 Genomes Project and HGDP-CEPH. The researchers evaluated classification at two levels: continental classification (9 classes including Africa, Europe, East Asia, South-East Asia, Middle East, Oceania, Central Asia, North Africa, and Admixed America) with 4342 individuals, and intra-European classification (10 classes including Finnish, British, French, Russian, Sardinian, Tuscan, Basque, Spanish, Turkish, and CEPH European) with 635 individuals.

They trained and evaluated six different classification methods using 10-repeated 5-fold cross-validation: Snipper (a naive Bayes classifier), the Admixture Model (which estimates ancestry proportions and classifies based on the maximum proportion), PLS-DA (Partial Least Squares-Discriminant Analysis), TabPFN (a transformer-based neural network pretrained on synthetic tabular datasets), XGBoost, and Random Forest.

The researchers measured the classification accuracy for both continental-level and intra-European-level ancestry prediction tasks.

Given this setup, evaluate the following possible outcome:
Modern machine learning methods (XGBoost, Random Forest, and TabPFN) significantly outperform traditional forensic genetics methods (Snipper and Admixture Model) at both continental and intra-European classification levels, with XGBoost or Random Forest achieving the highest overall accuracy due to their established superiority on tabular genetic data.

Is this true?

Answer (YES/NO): NO